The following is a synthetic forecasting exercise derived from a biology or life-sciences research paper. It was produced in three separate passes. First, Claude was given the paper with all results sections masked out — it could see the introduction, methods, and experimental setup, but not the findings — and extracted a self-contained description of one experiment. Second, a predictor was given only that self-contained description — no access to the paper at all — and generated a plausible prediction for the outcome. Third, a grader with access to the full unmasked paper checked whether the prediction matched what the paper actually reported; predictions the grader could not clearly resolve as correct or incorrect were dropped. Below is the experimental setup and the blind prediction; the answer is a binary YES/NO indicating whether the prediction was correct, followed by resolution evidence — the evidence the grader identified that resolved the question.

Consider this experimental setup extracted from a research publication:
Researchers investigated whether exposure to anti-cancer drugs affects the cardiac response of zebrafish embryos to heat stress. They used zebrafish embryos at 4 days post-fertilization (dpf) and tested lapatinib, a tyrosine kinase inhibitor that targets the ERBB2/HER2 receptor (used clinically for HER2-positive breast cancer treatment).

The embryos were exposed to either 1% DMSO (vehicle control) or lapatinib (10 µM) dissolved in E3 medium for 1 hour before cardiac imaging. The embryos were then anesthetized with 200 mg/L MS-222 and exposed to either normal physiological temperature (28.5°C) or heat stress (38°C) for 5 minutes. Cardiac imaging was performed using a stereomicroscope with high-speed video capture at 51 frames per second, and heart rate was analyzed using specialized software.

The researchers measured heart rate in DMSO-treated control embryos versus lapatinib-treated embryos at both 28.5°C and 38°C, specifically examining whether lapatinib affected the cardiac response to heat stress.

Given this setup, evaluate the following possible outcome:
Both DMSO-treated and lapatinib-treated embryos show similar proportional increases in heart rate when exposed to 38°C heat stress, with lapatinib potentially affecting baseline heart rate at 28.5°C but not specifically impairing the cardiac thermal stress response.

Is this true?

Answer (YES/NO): NO